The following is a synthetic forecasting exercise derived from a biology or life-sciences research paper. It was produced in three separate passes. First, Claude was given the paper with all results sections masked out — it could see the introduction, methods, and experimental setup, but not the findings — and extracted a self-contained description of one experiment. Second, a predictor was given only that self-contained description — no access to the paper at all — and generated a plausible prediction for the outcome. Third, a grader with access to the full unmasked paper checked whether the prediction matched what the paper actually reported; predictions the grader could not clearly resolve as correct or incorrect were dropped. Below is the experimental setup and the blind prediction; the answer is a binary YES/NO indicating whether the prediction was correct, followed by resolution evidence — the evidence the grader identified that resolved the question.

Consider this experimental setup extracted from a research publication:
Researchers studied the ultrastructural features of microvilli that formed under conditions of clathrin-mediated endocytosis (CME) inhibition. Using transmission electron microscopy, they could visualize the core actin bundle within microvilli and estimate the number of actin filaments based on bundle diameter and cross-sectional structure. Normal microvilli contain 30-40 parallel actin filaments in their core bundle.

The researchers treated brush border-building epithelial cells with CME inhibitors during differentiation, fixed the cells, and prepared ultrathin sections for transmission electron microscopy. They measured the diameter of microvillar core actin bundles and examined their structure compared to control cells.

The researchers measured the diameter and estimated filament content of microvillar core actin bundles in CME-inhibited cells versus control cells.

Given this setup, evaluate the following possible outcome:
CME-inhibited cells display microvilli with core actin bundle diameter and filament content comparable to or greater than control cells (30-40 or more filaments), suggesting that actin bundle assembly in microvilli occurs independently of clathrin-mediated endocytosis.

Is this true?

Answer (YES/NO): YES